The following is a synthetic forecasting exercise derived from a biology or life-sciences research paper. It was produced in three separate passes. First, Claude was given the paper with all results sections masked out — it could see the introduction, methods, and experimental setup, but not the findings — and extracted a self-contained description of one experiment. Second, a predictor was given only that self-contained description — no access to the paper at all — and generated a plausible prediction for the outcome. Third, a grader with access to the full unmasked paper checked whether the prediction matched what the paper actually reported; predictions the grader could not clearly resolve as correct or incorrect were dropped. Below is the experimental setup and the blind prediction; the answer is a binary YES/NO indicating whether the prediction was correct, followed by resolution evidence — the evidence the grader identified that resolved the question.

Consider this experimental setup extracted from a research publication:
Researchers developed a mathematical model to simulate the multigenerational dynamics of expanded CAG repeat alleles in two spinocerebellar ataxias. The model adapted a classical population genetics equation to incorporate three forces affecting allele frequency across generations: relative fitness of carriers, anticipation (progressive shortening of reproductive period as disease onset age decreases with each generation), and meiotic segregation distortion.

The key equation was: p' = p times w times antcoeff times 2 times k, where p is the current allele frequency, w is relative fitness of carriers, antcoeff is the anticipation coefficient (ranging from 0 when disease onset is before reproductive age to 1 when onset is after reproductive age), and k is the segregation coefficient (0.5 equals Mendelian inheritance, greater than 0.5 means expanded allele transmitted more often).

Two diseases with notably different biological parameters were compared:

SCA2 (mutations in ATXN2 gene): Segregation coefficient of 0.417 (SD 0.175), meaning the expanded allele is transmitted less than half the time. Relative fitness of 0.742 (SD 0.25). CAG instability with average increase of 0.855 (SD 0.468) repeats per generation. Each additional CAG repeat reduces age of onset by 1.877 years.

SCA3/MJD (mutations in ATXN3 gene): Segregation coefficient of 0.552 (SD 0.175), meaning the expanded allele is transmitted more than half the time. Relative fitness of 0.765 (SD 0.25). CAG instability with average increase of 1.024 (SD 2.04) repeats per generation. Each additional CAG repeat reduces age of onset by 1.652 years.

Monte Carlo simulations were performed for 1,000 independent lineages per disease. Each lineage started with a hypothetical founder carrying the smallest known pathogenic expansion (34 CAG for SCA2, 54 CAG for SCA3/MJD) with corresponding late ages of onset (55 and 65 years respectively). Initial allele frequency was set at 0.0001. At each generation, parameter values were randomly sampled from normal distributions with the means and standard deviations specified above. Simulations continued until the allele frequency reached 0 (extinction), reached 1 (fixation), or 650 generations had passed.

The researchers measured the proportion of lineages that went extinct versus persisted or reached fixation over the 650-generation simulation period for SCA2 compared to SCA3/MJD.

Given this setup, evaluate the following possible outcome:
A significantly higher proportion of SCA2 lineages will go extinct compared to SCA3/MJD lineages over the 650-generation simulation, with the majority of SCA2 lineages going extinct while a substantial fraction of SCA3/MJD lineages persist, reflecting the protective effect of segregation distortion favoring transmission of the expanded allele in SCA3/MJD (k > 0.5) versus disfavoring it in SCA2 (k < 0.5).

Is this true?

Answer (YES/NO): YES